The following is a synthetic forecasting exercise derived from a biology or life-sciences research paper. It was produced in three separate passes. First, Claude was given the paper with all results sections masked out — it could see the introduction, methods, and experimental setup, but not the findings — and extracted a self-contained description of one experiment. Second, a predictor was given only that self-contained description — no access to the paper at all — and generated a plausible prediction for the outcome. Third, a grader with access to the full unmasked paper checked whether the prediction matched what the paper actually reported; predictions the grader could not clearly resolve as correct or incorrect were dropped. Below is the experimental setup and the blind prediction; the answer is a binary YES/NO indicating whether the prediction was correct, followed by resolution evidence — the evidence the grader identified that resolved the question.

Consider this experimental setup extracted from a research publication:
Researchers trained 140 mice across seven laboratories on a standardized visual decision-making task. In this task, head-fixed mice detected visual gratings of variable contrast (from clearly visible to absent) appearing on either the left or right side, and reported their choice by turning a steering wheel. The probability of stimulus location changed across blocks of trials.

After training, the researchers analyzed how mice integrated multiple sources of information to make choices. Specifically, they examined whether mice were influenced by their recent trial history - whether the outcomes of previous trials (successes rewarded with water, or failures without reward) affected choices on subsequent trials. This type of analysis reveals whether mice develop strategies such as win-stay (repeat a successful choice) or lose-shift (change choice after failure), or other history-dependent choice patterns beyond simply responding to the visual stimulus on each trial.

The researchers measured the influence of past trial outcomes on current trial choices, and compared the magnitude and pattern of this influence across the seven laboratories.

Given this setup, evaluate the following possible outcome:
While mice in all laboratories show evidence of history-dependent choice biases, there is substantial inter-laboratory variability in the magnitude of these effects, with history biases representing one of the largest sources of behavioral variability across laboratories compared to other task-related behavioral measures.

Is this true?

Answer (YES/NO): NO